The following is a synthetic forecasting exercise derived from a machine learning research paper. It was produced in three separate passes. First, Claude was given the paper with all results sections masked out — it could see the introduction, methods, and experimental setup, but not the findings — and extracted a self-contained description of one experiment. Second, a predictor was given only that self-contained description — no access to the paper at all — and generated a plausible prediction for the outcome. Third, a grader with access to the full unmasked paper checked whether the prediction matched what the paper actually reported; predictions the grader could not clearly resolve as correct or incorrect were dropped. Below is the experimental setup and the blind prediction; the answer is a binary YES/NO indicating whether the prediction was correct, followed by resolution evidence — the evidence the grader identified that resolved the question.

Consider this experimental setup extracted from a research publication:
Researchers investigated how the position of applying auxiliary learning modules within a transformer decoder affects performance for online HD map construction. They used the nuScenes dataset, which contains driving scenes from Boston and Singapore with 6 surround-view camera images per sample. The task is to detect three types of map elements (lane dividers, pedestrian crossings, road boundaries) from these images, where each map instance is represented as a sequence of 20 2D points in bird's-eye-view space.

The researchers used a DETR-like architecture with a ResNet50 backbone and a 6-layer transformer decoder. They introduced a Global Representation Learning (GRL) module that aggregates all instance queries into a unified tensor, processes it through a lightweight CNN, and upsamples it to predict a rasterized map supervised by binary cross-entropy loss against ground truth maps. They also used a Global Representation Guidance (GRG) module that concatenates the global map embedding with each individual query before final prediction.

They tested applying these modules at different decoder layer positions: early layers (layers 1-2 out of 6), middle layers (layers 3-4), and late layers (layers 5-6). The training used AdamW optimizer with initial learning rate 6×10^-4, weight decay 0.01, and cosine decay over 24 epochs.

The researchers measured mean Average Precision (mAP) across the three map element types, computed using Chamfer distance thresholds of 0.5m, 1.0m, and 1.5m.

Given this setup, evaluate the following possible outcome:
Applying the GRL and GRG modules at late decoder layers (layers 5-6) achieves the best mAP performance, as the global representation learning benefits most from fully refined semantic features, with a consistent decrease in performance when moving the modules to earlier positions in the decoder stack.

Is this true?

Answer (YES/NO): NO